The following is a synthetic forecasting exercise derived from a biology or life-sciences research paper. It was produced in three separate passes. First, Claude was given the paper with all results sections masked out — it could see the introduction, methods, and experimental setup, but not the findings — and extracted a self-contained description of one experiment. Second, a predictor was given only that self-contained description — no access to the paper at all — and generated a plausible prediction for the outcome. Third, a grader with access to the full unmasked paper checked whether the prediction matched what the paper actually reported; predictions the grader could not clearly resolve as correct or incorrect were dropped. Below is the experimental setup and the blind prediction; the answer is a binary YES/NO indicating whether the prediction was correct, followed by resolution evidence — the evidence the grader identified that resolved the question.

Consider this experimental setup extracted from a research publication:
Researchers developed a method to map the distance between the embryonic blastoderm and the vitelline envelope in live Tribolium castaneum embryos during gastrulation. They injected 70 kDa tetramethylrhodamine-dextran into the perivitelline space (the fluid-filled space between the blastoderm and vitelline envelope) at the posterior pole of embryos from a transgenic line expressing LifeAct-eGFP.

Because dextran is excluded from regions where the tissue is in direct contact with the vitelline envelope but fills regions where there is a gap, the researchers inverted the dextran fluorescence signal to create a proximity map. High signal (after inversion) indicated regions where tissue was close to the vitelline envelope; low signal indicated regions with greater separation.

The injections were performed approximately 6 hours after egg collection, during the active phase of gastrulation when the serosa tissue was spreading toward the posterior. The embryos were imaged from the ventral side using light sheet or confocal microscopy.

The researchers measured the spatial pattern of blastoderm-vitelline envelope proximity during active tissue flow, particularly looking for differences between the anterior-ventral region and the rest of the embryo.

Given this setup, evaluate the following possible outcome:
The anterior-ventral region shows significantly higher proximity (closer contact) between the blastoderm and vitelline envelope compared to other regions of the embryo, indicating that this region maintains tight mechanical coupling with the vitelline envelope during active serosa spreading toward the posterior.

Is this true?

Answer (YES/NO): YES